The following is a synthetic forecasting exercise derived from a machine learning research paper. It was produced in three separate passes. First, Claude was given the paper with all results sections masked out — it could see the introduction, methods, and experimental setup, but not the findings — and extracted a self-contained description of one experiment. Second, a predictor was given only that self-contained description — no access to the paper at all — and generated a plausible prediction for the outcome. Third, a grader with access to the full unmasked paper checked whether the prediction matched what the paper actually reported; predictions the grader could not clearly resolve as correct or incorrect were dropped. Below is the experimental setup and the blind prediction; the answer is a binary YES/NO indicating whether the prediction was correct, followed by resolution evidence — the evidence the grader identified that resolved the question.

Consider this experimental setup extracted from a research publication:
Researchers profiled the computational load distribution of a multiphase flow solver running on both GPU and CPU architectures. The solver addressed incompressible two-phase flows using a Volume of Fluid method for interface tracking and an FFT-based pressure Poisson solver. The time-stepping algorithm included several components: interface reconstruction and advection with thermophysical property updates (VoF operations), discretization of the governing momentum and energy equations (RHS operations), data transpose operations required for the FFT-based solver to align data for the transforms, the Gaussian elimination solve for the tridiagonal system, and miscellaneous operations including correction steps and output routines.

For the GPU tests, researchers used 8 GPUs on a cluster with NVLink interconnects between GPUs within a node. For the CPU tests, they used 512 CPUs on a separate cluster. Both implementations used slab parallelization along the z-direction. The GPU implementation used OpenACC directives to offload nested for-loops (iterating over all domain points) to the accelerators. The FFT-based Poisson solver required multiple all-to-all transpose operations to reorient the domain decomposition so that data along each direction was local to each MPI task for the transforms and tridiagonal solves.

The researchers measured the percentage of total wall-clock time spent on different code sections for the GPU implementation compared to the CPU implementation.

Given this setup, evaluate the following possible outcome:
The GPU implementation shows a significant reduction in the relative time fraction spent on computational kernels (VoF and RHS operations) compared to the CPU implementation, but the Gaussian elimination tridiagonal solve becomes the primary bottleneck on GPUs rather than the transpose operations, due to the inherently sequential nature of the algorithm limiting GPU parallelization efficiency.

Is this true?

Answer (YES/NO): NO